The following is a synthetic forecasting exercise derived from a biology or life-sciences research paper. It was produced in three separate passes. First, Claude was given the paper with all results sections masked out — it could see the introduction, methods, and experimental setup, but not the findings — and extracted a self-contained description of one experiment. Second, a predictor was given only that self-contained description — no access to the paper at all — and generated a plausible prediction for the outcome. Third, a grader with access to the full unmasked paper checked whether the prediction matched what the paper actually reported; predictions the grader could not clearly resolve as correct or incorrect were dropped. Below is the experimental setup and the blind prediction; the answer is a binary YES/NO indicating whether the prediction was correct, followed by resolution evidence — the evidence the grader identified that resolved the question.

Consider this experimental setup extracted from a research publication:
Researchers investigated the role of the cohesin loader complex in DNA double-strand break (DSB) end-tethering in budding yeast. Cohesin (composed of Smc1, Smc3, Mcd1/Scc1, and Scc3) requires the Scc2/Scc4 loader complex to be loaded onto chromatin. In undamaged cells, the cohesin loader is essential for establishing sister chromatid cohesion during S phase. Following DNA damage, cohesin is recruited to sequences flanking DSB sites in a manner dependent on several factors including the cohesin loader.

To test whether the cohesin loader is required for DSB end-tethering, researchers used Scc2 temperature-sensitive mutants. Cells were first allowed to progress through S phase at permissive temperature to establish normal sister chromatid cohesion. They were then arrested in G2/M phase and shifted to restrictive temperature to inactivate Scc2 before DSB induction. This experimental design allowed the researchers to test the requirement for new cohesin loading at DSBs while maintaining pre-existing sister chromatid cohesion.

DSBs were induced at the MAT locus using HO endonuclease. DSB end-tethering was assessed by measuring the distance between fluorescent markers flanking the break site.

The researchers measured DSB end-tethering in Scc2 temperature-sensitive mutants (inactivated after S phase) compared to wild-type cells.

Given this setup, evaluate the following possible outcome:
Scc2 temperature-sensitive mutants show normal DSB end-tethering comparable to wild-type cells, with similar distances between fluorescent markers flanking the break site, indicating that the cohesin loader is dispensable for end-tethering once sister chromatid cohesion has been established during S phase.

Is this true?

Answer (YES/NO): NO